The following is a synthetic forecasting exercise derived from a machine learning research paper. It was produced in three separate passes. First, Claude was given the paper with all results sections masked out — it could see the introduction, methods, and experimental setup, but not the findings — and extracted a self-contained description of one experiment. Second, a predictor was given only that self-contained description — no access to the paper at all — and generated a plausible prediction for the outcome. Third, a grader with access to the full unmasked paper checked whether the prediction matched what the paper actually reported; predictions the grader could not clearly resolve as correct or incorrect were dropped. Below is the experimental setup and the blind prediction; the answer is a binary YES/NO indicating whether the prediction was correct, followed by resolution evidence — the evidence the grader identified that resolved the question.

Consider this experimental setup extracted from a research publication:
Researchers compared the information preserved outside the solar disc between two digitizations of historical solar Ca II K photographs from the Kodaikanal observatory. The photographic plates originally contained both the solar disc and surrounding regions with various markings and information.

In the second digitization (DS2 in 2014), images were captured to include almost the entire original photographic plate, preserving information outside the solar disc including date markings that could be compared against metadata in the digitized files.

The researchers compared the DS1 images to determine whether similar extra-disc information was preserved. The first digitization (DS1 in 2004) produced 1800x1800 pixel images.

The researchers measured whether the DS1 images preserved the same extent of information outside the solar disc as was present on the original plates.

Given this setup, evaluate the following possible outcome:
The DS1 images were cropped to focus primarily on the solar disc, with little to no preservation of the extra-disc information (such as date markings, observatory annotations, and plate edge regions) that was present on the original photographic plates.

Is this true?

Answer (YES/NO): YES